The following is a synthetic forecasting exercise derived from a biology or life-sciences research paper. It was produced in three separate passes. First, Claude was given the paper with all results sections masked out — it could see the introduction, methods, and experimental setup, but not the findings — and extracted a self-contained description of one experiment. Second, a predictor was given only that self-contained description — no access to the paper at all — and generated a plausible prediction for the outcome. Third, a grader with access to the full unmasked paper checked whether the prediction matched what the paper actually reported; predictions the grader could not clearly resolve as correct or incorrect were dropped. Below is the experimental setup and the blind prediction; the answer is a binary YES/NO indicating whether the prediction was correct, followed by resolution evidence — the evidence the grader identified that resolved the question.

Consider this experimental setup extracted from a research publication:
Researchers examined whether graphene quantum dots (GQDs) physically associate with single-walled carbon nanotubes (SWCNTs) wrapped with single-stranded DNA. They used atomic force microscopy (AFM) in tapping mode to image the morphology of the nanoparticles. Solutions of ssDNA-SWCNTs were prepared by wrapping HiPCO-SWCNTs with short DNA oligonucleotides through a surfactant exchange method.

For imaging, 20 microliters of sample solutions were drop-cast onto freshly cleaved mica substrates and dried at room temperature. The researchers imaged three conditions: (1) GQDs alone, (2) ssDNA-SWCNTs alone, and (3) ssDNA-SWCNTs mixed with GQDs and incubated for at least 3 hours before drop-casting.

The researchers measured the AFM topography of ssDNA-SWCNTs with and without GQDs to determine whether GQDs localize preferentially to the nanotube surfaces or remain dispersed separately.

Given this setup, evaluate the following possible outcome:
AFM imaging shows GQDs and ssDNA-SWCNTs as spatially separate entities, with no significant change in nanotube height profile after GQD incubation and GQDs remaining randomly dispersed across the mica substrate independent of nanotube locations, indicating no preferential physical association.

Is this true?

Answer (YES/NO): NO